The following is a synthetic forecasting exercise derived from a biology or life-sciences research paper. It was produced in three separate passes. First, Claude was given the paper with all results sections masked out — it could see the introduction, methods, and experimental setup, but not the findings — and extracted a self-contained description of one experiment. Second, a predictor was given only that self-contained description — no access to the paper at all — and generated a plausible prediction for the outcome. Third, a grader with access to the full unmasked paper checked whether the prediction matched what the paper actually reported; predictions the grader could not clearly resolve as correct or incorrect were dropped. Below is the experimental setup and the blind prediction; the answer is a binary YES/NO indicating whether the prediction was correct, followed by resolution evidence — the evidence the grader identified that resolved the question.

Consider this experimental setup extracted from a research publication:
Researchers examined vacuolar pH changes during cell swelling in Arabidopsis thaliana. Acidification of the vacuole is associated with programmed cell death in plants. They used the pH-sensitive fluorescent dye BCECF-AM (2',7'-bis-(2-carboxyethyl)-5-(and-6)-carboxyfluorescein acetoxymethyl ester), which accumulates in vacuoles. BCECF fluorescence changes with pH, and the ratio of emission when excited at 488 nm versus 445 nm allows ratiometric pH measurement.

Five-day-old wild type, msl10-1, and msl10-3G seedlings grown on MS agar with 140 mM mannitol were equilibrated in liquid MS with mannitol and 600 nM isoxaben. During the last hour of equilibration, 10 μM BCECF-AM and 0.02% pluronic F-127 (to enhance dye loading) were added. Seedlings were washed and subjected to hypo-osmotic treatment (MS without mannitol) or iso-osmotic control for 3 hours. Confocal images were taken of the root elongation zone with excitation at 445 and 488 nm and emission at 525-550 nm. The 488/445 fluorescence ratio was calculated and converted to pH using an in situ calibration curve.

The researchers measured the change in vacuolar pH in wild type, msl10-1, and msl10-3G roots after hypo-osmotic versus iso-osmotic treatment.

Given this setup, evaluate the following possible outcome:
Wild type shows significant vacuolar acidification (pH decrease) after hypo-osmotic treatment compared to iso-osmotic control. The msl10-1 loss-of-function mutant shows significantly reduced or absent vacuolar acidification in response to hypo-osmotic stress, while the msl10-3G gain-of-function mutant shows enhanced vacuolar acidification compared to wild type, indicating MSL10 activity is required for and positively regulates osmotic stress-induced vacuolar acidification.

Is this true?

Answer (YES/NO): NO